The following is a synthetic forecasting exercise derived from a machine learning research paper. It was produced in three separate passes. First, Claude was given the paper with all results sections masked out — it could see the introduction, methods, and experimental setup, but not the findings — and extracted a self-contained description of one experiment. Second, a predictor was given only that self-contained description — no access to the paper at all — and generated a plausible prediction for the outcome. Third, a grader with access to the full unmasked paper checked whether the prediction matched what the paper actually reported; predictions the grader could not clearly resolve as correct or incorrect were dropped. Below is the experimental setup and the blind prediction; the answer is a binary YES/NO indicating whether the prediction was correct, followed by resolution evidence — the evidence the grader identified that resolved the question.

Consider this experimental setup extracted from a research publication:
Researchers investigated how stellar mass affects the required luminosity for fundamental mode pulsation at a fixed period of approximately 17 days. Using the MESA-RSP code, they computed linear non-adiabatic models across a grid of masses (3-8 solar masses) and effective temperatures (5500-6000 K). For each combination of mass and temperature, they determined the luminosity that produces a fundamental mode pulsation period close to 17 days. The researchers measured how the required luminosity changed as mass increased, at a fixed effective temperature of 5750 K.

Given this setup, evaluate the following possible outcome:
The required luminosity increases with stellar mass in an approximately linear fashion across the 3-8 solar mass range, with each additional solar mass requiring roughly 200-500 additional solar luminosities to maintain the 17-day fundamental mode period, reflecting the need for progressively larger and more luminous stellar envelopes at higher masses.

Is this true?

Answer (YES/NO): NO